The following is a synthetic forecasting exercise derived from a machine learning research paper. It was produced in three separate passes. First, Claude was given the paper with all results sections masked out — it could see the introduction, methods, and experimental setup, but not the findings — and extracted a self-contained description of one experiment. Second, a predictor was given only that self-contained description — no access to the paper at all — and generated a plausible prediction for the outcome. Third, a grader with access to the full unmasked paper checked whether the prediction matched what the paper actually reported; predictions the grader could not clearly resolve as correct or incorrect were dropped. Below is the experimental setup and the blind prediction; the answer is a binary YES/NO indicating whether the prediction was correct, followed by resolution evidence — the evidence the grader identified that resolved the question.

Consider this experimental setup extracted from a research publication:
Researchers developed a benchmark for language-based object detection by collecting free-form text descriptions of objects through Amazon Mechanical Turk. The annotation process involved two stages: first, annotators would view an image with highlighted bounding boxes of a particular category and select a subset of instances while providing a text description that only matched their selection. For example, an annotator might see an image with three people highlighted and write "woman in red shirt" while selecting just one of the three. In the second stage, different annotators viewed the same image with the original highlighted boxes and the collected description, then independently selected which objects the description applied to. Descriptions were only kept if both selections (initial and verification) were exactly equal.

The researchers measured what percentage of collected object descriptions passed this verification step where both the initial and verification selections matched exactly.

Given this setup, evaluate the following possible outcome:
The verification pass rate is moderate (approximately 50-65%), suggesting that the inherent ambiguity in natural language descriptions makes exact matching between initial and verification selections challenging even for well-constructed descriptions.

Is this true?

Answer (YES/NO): NO